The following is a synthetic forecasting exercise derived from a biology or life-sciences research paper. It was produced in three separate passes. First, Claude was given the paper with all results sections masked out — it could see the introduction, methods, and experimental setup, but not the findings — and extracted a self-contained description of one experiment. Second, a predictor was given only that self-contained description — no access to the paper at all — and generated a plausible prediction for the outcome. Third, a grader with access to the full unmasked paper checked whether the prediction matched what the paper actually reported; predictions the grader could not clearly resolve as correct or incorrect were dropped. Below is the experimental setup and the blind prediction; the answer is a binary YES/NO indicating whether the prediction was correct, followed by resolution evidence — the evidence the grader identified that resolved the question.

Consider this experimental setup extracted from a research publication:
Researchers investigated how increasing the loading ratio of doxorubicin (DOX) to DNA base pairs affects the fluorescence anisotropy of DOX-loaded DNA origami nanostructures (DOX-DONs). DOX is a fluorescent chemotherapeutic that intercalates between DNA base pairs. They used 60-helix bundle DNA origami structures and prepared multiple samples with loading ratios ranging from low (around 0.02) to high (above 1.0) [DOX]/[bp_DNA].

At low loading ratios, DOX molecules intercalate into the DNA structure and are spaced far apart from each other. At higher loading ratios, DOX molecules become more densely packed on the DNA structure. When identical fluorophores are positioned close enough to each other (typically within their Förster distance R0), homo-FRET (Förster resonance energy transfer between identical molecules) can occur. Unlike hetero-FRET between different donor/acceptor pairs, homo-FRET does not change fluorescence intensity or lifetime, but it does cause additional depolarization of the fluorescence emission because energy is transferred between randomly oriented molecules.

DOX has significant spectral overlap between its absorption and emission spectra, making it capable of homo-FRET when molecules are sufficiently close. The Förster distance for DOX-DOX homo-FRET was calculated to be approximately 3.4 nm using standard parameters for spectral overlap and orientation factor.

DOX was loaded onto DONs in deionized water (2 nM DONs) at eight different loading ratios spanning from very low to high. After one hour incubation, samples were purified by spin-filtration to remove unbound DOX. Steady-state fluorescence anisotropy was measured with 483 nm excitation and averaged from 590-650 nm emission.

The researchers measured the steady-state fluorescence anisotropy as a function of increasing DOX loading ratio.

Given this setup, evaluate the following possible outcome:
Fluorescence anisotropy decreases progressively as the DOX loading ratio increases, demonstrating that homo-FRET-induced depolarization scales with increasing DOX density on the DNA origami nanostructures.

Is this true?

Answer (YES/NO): NO